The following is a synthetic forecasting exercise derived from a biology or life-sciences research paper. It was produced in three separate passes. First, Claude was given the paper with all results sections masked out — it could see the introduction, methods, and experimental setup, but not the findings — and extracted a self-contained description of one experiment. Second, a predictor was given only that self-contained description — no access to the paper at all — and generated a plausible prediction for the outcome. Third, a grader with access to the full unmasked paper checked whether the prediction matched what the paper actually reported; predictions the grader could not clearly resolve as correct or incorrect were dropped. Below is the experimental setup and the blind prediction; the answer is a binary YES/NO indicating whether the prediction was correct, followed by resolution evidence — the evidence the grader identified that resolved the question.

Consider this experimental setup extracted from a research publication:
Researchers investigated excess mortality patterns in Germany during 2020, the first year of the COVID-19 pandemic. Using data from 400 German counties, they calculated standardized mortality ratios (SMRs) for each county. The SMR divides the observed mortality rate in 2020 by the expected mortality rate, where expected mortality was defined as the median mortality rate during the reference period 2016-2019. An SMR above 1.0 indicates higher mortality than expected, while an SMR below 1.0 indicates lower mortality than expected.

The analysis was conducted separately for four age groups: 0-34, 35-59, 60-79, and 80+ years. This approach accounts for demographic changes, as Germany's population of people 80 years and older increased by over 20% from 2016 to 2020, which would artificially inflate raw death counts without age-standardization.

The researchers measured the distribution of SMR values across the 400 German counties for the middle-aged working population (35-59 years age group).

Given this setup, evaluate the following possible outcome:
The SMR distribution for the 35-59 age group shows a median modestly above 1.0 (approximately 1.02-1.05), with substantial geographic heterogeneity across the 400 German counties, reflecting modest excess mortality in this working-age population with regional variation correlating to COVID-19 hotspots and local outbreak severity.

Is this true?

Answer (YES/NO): NO